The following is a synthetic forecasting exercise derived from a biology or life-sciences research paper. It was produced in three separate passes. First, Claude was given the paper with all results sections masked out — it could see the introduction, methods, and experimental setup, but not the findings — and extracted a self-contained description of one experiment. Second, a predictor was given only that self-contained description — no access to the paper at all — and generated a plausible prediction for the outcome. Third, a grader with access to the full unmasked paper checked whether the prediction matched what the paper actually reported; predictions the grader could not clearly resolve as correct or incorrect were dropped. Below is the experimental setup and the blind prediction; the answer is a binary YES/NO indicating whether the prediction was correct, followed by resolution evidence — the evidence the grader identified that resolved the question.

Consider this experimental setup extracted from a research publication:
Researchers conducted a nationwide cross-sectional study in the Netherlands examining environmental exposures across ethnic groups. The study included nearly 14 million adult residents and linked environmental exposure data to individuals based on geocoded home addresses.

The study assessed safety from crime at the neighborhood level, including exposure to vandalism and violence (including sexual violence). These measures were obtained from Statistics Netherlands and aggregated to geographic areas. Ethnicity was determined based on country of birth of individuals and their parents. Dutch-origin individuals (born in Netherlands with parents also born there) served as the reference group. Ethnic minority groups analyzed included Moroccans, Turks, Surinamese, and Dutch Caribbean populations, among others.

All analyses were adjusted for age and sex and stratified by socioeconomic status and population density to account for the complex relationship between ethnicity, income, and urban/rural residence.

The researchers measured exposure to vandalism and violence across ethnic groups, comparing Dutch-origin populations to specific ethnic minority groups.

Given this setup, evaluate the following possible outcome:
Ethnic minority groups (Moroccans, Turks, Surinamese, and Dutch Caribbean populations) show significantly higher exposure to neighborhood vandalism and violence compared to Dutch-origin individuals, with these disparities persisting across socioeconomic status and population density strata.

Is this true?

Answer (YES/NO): YES